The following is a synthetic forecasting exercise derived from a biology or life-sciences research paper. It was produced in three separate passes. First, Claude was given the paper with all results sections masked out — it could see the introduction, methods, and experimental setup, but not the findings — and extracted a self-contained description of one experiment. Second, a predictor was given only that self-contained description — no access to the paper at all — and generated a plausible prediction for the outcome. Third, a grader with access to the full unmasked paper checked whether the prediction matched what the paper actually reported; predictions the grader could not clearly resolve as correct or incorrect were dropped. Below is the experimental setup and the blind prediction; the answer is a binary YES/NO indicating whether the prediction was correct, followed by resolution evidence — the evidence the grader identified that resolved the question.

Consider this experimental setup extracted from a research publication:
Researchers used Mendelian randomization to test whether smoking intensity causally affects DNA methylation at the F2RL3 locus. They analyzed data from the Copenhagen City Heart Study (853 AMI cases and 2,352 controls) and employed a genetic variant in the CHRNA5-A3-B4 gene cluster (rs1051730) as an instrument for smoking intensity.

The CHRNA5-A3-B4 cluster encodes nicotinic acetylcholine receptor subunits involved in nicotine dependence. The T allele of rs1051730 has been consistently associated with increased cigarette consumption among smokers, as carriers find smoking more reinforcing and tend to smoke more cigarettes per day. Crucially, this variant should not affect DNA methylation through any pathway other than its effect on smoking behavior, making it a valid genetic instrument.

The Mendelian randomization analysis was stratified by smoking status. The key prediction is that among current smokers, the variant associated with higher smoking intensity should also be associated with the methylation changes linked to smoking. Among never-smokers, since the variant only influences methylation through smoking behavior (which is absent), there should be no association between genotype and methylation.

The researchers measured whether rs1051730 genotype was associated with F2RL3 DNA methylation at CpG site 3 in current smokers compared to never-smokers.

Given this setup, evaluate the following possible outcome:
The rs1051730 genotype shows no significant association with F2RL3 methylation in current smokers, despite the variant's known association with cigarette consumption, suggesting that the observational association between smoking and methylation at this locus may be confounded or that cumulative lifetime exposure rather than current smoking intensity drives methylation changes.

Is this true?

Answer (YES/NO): NO